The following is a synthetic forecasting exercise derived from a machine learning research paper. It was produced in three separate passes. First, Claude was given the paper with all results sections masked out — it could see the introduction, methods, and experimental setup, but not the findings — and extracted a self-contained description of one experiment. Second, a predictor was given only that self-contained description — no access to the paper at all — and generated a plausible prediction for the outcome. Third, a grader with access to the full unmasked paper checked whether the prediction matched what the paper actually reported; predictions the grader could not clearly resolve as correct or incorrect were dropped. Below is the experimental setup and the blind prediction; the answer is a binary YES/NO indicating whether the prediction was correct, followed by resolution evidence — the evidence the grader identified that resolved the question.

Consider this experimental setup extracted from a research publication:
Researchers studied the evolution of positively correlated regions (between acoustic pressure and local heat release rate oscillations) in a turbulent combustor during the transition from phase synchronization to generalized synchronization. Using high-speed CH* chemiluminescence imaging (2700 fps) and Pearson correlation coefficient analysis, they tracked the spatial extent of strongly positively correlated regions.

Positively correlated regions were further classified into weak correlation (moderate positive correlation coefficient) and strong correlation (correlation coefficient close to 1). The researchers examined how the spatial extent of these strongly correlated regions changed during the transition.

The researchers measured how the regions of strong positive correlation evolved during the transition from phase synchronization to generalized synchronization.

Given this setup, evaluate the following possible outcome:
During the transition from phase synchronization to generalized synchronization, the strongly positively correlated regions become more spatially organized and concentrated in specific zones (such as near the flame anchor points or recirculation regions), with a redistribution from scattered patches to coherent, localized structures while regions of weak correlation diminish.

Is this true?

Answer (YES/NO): NO